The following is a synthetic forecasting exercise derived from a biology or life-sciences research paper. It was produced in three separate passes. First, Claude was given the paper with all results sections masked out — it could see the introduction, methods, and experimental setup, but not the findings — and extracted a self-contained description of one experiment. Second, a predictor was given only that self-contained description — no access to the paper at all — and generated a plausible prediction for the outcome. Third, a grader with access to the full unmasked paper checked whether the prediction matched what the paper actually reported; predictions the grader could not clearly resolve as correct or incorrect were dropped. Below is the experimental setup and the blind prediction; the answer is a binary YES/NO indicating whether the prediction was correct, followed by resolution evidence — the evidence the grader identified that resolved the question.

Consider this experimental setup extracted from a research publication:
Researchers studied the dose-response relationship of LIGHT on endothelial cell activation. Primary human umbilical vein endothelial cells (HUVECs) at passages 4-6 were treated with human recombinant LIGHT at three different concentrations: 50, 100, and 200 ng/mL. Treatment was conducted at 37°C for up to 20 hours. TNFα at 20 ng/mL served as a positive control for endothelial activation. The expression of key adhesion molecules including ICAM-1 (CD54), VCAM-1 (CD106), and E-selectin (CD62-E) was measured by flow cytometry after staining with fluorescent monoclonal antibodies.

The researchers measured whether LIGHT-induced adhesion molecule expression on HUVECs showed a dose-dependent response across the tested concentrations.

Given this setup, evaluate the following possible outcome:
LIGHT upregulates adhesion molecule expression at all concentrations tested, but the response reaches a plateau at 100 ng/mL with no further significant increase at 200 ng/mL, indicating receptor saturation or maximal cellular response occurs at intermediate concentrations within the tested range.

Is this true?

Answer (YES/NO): NO